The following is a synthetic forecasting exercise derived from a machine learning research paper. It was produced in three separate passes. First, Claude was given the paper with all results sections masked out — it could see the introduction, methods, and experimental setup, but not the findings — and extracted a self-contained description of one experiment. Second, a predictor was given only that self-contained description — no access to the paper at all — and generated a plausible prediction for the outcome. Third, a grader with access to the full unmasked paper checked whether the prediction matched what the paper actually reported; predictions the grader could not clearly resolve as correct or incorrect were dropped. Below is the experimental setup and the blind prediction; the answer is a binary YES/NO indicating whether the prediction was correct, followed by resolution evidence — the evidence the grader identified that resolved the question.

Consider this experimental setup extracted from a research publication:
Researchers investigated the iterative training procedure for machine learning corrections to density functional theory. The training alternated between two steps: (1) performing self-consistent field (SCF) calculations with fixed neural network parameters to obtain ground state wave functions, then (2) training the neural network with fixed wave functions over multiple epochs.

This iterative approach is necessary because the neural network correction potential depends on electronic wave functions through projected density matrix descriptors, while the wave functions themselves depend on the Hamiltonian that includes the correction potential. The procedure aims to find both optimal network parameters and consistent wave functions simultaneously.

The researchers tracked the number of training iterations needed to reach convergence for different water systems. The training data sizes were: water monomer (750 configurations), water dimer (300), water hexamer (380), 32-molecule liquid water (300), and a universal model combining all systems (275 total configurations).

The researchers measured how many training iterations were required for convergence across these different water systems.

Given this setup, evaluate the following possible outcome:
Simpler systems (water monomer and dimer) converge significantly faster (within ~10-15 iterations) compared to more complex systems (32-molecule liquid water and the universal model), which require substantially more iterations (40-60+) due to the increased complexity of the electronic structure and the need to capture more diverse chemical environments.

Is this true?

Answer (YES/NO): NO